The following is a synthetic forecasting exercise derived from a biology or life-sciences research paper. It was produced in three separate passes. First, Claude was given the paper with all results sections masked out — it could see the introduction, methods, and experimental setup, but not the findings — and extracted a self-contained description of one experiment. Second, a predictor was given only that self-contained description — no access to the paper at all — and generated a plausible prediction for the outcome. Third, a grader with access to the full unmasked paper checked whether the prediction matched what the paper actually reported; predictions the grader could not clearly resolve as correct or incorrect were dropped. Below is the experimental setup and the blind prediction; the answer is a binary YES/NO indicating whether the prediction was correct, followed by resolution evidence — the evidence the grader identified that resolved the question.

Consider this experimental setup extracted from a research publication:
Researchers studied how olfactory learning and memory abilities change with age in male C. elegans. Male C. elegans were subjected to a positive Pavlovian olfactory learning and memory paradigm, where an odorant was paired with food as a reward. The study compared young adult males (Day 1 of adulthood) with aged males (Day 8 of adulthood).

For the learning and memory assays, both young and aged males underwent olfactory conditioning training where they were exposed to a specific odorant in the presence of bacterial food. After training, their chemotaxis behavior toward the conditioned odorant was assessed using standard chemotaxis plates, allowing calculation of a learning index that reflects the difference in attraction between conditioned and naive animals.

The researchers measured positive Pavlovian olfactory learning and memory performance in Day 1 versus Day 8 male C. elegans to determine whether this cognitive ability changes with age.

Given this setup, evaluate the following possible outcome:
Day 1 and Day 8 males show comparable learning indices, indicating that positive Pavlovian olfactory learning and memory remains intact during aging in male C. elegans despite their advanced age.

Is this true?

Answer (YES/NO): NO